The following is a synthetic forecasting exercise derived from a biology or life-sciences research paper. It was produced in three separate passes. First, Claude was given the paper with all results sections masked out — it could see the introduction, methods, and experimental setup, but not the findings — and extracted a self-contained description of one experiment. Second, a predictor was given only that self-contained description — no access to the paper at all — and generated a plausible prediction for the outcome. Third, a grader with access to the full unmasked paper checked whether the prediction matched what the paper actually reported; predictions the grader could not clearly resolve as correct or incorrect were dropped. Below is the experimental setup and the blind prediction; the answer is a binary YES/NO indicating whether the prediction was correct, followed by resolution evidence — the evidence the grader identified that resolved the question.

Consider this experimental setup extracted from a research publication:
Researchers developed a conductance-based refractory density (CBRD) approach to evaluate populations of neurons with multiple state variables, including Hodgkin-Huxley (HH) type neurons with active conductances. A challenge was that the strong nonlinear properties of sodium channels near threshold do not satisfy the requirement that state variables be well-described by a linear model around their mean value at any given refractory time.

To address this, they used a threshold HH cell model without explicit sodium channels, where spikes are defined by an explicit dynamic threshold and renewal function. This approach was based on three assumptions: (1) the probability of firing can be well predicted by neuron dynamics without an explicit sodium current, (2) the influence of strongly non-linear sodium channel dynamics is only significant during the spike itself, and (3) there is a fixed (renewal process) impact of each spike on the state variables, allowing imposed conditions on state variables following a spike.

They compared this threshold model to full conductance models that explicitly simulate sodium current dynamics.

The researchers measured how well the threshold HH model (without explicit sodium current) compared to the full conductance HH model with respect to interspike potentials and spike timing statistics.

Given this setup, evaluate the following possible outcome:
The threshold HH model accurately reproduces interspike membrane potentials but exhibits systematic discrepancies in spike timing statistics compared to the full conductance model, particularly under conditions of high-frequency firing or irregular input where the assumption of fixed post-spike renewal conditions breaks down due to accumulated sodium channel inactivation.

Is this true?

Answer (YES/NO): NO